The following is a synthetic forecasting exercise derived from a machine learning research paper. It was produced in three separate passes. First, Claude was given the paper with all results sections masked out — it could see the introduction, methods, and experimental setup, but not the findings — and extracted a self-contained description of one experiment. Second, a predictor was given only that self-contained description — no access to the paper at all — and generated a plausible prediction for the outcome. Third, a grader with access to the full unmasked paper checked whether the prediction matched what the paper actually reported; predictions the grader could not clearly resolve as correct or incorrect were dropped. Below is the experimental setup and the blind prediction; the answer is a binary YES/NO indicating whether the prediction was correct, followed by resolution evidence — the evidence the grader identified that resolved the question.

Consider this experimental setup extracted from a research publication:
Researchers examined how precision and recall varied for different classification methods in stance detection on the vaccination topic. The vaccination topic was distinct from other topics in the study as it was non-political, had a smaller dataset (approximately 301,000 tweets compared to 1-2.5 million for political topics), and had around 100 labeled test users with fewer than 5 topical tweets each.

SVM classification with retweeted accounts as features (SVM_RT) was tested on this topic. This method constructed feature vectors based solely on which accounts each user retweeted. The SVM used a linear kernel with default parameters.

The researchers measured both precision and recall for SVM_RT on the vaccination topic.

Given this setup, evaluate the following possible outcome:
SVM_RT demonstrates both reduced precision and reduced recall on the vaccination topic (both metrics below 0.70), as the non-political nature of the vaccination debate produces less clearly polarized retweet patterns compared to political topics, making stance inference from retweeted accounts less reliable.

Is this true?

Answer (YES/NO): YES